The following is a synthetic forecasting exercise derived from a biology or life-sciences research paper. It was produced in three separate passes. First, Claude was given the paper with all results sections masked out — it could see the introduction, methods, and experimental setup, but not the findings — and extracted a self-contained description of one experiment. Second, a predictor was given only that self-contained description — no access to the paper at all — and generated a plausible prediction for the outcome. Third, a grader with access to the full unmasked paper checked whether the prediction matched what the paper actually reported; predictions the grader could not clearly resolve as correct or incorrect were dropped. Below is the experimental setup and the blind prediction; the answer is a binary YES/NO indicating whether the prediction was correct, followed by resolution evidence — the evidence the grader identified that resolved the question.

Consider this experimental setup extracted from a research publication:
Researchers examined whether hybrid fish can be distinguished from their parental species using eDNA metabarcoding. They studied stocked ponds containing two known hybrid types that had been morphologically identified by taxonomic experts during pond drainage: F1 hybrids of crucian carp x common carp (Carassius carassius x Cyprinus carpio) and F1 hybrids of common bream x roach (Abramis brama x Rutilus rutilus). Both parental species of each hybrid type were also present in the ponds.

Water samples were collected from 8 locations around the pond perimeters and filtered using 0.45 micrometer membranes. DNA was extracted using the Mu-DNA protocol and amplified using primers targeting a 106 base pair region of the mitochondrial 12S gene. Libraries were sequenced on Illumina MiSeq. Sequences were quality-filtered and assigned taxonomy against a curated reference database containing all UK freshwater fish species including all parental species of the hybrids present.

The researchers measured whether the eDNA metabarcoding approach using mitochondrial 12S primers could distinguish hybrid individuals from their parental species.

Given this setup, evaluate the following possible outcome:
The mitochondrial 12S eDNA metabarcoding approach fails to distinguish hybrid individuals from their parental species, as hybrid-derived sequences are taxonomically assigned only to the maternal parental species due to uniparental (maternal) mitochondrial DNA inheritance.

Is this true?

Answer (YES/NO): YES